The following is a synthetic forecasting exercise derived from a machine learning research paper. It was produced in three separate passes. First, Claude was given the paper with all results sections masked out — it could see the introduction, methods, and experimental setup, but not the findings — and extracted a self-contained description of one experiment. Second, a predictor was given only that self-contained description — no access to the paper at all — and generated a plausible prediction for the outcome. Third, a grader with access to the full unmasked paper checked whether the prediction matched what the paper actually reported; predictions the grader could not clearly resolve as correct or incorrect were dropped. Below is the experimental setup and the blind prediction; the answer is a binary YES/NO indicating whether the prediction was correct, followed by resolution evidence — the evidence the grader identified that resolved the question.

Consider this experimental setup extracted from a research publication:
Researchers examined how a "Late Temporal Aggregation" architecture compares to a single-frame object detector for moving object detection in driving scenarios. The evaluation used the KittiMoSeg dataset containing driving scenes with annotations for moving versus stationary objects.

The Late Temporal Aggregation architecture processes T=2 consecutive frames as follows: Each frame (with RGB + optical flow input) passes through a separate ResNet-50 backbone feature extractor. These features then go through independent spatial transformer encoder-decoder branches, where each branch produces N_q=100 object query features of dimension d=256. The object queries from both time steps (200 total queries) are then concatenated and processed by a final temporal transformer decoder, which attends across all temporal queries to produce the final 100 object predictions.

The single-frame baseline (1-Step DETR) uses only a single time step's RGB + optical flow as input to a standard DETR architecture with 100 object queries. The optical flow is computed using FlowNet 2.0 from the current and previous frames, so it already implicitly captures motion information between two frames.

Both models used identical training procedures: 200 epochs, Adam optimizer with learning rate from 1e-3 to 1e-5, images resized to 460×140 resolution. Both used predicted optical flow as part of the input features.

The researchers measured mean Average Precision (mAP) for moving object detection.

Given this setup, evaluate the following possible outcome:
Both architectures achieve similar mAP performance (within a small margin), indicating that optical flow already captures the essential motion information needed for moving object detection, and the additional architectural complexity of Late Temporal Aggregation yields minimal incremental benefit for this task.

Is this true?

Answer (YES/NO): YES